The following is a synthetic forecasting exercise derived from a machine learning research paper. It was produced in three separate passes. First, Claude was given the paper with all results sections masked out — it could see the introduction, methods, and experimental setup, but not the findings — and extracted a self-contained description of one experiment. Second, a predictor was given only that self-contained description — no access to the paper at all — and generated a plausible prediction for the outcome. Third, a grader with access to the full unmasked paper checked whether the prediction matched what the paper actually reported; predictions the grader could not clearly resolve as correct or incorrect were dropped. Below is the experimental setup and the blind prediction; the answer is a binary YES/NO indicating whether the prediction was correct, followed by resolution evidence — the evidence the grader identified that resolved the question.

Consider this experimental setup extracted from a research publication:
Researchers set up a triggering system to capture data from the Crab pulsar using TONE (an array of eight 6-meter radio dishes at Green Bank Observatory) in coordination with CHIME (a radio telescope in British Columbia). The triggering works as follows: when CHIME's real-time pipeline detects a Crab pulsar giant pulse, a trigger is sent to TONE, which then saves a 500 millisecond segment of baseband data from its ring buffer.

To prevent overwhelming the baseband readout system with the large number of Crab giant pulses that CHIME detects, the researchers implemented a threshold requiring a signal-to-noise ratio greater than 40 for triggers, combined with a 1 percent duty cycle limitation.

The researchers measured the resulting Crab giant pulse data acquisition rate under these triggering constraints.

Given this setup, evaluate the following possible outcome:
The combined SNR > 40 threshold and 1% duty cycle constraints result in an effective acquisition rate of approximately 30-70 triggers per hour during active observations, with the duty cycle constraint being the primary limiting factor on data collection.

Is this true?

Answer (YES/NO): NO